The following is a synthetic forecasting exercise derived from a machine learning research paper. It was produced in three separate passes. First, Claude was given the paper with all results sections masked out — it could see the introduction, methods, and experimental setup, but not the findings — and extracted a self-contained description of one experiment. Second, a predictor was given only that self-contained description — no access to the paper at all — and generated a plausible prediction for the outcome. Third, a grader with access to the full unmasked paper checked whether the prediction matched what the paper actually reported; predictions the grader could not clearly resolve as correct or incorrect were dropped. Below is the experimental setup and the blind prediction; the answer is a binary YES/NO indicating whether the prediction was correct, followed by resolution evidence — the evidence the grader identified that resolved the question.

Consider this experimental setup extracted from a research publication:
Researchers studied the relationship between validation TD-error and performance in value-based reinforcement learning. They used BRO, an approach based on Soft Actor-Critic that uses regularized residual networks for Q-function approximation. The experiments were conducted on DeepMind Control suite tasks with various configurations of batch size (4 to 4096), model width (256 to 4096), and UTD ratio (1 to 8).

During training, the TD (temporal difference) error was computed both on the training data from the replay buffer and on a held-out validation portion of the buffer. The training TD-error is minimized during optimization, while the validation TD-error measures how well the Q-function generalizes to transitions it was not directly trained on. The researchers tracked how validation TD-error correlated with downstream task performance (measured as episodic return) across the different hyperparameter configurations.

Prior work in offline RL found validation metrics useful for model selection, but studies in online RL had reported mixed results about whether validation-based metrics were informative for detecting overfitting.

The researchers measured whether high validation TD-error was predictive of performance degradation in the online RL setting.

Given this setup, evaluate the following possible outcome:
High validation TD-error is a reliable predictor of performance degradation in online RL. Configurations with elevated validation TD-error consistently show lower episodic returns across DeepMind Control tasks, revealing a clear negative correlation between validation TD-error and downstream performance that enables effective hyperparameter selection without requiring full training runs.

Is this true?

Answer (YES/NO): YES